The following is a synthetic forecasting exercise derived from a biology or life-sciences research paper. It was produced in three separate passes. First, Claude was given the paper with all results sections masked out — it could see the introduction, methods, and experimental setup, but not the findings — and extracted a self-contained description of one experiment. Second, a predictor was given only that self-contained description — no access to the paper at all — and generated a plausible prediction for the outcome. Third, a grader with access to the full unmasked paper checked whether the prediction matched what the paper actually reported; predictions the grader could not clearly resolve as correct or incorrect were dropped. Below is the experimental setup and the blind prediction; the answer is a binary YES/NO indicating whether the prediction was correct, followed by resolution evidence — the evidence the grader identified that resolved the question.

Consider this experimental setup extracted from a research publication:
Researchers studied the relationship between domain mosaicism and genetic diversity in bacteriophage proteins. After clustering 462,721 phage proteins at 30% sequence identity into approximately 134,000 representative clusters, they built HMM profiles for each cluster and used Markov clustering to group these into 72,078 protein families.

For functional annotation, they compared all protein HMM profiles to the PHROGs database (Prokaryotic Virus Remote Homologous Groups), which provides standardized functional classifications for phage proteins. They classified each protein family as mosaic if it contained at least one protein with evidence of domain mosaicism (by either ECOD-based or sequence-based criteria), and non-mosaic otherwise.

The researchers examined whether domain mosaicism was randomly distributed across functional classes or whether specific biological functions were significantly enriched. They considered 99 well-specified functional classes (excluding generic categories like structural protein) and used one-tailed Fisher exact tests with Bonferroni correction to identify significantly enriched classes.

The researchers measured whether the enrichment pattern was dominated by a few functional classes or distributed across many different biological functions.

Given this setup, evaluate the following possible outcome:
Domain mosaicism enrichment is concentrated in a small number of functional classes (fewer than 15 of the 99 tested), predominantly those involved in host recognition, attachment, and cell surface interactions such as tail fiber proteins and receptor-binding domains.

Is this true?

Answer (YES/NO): NO